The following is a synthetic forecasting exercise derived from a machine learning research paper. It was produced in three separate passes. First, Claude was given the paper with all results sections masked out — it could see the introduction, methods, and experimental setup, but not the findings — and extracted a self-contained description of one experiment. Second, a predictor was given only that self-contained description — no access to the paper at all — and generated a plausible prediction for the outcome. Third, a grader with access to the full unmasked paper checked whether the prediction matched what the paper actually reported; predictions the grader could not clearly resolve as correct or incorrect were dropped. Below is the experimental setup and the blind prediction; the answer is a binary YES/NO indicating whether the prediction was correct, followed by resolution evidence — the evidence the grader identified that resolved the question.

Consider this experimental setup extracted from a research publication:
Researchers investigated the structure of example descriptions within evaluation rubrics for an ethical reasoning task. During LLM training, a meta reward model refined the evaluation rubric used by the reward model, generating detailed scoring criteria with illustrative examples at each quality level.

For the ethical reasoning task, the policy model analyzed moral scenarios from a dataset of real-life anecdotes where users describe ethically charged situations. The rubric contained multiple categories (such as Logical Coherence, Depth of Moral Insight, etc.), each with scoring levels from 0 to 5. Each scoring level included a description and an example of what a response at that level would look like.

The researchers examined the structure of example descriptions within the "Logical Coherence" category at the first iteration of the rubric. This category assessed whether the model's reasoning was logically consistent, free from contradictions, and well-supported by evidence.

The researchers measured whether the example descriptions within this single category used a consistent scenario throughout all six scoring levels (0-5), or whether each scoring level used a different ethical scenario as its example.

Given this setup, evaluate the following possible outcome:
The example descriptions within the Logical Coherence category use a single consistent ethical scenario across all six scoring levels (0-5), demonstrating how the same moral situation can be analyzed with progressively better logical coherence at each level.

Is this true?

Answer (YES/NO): YES